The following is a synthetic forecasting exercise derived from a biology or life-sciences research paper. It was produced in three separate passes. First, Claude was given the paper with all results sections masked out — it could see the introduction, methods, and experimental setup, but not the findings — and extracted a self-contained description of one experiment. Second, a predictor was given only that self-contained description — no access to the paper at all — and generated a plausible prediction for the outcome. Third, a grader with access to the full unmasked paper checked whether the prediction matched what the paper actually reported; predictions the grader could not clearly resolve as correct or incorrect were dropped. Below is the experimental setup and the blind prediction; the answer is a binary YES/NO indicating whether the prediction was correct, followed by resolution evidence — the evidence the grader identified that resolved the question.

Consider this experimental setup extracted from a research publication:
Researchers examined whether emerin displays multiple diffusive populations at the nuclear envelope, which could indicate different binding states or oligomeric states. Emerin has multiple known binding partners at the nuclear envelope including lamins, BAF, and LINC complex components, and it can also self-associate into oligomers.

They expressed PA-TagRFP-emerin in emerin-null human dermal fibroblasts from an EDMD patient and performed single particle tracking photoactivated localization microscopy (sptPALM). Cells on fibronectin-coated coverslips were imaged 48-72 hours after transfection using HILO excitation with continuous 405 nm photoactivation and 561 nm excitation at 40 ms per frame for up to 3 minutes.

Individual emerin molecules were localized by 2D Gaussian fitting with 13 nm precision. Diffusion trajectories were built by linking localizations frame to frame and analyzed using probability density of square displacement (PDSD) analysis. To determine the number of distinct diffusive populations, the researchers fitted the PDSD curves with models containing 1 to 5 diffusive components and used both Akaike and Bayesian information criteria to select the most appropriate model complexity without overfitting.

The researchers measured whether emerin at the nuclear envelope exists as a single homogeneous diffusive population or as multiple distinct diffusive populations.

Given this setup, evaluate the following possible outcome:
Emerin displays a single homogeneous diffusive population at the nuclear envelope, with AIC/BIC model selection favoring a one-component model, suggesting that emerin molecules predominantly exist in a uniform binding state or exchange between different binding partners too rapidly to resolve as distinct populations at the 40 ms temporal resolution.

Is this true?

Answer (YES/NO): NO